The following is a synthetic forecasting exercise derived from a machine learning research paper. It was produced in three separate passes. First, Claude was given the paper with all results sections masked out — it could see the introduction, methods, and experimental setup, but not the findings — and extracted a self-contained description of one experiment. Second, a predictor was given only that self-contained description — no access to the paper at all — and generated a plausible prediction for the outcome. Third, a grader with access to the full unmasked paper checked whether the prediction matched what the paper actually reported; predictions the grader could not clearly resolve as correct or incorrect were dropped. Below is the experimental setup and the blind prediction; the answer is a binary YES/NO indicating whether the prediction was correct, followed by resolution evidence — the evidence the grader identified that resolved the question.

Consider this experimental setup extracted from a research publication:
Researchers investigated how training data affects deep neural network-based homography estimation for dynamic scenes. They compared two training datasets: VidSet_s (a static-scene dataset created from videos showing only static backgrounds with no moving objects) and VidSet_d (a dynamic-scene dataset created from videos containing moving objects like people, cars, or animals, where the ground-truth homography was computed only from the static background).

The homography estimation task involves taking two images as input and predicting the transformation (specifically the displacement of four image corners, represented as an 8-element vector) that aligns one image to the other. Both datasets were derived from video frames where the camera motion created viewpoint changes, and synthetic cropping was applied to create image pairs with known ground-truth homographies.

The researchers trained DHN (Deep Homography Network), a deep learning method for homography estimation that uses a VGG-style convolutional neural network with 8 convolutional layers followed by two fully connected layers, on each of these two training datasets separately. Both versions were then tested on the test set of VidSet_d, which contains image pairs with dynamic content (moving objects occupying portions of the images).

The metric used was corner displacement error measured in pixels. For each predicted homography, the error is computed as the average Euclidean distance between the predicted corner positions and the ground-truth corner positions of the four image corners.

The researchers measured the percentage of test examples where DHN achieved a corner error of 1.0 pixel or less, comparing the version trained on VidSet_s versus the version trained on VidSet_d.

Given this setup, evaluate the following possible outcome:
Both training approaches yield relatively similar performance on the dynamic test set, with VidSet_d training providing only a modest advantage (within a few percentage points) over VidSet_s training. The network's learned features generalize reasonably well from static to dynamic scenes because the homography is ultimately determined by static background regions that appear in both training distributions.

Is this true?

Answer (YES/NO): NO